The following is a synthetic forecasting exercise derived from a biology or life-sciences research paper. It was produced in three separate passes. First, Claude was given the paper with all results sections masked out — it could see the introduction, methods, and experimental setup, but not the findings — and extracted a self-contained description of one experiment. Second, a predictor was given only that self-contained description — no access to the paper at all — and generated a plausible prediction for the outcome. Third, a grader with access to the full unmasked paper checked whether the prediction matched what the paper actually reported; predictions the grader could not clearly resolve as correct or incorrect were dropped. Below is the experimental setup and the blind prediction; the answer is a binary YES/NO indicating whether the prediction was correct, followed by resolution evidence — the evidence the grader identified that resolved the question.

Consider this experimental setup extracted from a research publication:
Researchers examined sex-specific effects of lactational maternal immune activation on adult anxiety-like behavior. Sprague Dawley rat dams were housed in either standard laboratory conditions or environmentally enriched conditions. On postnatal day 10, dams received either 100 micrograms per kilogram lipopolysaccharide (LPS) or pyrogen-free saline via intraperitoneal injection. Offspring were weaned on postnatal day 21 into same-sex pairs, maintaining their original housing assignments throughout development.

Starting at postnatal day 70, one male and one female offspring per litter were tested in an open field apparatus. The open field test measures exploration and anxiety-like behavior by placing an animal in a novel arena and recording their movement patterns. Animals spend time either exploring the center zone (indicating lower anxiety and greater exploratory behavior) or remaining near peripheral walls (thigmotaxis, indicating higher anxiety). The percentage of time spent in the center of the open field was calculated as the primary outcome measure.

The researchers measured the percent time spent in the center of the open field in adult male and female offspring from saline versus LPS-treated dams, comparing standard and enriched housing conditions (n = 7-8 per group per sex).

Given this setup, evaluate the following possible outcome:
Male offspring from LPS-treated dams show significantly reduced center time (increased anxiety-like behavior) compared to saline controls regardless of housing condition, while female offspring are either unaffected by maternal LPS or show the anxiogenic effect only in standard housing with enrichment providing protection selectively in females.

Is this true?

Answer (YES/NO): NO